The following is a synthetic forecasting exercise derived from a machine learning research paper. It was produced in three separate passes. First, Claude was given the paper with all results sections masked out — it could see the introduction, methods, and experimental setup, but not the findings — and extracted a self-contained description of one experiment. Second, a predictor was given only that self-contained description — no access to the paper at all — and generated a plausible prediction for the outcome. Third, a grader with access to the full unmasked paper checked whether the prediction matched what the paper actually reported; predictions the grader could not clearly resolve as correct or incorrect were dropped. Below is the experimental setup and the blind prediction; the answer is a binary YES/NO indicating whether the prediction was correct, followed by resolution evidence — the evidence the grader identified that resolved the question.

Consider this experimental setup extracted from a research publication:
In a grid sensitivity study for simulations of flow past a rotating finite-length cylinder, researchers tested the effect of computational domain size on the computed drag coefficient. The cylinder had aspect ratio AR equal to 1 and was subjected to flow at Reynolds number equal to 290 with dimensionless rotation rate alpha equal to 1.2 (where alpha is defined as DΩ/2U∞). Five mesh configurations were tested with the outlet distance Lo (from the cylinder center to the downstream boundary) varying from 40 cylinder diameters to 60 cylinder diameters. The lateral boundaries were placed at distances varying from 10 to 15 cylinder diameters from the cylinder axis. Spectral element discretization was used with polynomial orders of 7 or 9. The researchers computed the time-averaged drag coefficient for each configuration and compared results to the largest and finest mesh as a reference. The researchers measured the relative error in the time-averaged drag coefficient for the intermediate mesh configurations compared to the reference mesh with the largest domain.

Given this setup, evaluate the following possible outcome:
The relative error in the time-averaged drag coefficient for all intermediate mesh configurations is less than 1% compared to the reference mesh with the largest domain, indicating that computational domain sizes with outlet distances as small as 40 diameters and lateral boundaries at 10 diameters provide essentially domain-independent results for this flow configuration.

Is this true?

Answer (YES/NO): NO